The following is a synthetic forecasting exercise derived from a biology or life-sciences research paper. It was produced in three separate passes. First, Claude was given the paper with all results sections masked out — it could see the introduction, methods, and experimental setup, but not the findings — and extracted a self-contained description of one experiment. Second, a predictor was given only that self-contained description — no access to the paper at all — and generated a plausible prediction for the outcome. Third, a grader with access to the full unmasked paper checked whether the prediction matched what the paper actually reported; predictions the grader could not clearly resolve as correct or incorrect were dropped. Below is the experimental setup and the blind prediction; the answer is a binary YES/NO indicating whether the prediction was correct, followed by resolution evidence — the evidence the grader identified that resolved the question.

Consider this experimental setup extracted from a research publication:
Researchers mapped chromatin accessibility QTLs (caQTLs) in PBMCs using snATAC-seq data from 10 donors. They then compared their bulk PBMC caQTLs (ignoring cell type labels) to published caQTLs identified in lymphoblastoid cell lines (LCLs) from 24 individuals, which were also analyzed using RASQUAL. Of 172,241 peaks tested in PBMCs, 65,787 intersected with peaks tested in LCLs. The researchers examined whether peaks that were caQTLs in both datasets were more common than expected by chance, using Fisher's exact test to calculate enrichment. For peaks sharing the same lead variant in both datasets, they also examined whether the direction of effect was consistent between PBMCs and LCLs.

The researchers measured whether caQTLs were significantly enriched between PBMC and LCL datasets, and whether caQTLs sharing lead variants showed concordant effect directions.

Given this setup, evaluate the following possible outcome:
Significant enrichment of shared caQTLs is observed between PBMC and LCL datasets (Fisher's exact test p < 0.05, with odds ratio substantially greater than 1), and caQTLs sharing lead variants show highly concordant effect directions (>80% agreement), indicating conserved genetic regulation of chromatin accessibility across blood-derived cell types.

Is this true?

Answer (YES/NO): YES